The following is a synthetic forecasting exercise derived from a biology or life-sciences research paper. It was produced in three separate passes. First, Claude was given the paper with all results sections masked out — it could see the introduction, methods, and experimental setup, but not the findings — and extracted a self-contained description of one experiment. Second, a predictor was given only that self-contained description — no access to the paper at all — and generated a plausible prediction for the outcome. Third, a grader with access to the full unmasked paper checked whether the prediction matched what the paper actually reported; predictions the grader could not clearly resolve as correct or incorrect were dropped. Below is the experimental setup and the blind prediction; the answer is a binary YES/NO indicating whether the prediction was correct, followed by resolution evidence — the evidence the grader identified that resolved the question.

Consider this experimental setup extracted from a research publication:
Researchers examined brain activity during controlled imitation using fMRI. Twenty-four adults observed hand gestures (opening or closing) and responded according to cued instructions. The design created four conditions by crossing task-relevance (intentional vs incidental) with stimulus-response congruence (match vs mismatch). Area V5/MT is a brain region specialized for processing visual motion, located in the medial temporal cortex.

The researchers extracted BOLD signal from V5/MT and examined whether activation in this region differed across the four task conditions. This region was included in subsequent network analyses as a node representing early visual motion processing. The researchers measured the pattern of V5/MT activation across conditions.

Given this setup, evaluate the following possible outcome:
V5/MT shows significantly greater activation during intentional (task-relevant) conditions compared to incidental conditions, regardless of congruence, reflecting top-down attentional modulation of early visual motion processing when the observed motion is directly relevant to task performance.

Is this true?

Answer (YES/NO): NO